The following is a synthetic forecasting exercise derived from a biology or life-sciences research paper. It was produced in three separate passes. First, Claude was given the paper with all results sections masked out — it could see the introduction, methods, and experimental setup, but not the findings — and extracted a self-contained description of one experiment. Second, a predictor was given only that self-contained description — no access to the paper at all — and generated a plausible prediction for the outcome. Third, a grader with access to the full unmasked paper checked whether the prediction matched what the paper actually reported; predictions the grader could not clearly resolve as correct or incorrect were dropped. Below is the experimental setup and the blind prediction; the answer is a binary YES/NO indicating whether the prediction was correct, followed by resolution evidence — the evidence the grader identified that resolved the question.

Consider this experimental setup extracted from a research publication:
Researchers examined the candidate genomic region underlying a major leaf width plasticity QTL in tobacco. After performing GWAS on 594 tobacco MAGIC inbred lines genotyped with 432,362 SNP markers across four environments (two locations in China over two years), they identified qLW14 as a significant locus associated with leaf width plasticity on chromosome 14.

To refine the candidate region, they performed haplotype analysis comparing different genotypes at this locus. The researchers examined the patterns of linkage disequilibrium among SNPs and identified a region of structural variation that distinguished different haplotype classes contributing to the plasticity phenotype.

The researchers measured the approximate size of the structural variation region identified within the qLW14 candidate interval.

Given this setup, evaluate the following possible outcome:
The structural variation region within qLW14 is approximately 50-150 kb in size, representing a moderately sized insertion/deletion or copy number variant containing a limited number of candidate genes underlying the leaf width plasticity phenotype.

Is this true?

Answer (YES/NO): NO